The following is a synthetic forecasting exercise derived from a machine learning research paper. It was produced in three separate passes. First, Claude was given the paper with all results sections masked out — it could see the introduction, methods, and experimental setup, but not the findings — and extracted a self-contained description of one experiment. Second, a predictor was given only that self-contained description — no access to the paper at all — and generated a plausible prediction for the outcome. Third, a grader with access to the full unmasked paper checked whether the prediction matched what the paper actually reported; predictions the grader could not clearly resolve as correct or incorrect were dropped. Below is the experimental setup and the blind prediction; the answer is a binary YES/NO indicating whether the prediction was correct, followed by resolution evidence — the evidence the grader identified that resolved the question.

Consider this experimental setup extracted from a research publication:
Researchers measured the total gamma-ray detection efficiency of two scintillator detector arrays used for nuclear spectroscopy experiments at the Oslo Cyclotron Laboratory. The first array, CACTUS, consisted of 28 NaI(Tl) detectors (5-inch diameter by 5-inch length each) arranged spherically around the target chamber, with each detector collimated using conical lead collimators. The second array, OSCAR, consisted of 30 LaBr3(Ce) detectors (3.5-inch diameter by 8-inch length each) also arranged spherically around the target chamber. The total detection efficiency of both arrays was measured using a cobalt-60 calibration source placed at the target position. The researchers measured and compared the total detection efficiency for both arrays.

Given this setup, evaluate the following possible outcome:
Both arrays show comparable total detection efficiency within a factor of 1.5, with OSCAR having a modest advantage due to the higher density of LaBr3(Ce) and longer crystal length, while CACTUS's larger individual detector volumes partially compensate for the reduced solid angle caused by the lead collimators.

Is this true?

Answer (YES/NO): NO